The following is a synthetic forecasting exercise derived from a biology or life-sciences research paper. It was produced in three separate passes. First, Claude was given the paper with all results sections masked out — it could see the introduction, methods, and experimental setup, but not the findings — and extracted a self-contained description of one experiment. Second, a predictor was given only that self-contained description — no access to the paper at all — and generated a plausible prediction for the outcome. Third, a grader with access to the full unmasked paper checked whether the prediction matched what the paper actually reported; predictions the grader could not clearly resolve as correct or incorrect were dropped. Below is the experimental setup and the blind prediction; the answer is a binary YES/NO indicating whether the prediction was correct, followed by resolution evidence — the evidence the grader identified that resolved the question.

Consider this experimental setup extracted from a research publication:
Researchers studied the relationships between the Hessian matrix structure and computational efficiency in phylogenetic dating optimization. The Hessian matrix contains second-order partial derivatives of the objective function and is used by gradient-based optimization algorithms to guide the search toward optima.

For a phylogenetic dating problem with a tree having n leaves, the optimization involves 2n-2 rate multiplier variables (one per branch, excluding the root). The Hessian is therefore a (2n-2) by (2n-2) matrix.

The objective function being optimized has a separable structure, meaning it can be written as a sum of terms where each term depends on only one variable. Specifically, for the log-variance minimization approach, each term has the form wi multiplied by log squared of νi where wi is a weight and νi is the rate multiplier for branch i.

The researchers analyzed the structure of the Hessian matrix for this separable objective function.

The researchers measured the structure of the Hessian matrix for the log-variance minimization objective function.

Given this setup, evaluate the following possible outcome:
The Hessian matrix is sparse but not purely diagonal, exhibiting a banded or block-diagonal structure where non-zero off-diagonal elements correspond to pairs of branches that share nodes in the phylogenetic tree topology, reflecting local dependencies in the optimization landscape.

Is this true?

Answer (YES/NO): NO